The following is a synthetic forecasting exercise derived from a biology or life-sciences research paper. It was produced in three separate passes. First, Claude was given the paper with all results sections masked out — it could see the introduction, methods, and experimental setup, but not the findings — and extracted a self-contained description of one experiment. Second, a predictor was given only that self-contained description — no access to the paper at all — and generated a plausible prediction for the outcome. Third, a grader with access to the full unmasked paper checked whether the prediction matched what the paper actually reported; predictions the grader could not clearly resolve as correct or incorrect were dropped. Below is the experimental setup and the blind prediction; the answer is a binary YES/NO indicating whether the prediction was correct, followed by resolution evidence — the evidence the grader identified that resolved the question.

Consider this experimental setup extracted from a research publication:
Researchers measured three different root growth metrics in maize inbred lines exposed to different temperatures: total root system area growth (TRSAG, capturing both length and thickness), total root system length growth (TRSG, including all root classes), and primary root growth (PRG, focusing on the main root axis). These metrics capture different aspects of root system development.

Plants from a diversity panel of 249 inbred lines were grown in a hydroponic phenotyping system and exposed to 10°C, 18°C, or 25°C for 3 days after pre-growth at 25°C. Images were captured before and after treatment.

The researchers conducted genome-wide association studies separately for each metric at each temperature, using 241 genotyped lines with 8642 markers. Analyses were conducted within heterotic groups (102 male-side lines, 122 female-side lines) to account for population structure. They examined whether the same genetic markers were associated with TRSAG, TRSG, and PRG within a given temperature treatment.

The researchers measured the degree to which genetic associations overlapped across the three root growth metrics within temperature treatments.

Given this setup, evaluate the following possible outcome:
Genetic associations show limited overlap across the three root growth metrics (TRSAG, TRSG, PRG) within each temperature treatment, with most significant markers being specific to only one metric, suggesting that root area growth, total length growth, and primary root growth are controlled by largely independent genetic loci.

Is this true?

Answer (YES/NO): YES